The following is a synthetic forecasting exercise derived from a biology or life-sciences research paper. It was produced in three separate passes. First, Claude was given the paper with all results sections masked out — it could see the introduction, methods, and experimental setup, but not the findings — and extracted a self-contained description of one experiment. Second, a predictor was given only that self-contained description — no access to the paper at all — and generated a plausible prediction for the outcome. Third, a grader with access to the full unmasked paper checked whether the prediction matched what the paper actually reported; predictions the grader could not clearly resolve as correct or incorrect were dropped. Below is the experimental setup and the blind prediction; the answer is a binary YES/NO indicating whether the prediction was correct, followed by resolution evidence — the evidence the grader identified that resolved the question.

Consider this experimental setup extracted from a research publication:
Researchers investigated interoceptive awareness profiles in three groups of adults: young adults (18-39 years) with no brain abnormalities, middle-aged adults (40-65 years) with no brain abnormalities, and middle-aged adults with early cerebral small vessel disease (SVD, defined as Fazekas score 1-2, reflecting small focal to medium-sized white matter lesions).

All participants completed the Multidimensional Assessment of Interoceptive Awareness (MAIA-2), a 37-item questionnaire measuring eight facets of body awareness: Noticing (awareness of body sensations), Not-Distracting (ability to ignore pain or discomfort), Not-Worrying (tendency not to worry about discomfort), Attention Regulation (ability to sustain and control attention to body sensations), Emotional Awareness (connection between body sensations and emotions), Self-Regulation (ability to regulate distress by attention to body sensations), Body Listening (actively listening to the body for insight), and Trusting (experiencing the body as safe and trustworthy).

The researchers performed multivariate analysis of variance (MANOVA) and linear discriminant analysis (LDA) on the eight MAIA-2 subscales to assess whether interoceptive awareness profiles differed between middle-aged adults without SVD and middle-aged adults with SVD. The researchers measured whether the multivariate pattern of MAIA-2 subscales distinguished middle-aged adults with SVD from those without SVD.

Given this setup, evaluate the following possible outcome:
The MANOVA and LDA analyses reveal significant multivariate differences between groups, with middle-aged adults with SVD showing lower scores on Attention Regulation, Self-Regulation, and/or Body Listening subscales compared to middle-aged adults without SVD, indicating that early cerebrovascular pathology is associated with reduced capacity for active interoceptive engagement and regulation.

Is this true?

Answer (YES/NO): NO